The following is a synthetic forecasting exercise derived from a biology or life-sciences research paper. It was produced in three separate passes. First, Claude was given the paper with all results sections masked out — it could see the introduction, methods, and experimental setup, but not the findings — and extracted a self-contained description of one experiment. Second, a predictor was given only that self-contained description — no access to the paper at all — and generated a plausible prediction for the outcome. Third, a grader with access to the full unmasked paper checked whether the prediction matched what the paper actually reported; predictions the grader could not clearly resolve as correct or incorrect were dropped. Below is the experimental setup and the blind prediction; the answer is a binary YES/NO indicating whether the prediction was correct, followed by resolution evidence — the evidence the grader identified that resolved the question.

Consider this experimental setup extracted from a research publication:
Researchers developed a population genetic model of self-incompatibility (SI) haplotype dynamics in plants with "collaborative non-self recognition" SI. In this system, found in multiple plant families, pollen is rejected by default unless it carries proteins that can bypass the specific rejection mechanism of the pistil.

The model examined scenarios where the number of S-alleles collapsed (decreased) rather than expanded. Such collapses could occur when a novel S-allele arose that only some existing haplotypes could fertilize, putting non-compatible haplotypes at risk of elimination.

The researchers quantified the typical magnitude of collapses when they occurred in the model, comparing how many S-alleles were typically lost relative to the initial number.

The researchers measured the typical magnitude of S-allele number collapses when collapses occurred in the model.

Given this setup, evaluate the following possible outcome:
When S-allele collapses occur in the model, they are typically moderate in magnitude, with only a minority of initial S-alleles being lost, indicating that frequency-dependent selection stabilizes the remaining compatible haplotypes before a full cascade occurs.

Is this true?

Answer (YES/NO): NO